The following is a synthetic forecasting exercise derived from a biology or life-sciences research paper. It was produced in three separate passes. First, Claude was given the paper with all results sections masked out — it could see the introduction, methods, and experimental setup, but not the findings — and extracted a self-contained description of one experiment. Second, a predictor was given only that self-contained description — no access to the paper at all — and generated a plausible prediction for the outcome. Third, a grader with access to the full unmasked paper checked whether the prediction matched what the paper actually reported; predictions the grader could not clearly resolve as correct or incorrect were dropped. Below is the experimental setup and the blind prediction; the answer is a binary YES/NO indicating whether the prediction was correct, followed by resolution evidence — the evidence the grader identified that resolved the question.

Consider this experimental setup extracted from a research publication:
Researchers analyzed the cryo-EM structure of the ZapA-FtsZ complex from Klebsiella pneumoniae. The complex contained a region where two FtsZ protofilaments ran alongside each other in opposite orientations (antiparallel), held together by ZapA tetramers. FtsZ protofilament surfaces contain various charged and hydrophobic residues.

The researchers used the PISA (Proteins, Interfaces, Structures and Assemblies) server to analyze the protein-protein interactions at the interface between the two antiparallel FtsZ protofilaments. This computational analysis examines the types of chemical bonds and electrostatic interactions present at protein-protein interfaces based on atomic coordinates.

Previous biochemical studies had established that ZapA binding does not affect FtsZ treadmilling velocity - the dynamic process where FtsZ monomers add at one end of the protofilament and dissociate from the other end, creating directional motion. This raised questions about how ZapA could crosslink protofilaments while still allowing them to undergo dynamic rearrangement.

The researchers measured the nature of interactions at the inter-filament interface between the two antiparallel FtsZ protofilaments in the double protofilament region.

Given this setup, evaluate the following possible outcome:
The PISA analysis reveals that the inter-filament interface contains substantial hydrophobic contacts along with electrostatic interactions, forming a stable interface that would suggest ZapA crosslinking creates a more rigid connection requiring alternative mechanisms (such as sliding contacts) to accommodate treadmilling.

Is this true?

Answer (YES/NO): NO